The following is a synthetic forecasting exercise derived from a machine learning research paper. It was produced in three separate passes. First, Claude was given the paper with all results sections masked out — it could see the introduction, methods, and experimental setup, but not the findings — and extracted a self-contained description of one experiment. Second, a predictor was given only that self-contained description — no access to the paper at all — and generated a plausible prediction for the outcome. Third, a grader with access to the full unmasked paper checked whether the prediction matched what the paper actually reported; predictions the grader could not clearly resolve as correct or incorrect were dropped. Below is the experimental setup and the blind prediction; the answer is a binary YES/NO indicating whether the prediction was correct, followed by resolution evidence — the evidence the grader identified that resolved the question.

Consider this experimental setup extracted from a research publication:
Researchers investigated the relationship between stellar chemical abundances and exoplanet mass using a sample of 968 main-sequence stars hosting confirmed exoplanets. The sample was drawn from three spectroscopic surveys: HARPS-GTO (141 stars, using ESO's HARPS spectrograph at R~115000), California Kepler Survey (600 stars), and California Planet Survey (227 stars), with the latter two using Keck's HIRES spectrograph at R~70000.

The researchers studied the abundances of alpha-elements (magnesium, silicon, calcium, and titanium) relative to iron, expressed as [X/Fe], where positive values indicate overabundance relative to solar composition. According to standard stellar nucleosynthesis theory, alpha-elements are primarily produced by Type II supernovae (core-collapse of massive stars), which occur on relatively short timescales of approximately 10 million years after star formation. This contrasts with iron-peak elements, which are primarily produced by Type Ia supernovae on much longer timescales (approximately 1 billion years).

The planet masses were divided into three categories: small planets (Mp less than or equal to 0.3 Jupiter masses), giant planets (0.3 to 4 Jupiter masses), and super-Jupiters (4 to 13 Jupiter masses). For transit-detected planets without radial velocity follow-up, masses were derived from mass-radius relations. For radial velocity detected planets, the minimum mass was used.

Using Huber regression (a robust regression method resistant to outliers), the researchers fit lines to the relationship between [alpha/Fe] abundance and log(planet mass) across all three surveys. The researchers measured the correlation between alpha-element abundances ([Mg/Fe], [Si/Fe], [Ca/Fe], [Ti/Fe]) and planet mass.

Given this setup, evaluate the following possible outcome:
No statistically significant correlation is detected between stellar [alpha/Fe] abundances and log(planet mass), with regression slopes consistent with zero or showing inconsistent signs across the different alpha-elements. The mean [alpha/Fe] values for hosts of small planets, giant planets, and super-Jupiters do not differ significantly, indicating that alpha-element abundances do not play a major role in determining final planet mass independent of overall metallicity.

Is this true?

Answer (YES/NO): NO